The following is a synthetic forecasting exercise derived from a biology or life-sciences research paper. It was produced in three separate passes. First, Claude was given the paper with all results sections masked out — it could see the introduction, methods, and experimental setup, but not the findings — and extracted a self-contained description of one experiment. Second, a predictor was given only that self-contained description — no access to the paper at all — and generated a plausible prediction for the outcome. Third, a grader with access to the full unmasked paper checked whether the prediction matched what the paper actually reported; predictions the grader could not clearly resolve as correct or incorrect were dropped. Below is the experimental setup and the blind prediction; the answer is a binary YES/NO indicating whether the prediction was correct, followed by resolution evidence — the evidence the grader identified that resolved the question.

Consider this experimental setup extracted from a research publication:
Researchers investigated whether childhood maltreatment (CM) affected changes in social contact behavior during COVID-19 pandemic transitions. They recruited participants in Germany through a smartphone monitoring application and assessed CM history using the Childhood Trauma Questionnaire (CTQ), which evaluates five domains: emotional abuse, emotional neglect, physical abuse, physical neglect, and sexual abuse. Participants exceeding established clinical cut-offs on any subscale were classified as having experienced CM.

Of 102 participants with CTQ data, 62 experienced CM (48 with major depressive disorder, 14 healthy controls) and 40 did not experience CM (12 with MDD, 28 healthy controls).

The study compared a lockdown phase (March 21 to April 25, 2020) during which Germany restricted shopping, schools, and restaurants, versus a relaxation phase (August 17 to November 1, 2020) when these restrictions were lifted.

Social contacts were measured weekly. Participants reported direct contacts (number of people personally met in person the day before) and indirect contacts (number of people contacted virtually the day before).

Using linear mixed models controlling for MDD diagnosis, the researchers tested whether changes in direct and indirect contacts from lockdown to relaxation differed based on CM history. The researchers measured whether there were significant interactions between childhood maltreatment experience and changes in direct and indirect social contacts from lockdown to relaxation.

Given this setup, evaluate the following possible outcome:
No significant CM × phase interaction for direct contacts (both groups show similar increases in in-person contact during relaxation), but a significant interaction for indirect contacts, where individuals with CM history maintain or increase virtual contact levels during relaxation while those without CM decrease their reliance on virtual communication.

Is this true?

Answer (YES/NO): NO